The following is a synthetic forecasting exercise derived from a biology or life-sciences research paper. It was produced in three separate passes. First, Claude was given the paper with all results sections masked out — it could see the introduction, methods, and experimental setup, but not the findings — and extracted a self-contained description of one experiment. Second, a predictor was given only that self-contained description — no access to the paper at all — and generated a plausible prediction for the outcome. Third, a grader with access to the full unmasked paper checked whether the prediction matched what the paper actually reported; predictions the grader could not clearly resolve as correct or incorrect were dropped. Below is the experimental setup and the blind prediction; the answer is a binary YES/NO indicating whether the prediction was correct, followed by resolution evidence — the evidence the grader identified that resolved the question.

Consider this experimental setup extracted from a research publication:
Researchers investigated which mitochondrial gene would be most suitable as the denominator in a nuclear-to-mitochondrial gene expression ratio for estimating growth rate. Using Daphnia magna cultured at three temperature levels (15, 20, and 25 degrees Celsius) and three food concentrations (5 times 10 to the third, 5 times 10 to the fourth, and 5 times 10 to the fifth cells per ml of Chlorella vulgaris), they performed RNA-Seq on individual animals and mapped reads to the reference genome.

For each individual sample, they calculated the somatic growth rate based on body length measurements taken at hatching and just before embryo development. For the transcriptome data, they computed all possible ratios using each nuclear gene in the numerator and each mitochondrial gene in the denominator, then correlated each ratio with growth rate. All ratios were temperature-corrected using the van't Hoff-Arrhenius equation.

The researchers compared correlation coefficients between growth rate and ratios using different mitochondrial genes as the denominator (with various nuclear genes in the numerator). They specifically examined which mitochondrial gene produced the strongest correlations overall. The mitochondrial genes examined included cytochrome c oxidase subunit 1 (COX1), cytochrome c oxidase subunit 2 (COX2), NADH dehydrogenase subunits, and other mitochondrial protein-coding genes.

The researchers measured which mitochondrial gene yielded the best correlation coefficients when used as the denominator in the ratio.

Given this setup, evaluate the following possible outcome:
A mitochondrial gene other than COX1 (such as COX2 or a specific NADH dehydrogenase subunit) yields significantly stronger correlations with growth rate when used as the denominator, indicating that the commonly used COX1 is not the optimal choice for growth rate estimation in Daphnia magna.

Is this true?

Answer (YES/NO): NO